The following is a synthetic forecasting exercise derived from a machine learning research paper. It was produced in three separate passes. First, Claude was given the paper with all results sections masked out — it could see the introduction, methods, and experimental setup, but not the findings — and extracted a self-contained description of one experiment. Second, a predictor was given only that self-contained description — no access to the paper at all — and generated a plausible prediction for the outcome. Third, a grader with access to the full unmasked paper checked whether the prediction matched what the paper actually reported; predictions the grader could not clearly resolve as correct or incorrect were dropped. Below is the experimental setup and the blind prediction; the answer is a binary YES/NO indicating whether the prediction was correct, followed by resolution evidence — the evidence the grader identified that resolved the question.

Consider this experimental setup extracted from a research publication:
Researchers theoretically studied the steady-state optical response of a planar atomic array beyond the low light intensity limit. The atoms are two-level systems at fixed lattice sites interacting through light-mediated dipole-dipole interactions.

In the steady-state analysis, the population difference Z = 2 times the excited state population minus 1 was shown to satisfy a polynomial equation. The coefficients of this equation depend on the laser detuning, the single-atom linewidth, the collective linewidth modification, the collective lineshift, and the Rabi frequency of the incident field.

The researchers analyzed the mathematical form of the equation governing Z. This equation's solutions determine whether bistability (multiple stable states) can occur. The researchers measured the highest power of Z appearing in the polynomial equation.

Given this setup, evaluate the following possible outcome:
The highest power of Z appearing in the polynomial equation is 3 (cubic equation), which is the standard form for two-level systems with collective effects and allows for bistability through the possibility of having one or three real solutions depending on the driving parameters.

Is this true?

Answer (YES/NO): YES